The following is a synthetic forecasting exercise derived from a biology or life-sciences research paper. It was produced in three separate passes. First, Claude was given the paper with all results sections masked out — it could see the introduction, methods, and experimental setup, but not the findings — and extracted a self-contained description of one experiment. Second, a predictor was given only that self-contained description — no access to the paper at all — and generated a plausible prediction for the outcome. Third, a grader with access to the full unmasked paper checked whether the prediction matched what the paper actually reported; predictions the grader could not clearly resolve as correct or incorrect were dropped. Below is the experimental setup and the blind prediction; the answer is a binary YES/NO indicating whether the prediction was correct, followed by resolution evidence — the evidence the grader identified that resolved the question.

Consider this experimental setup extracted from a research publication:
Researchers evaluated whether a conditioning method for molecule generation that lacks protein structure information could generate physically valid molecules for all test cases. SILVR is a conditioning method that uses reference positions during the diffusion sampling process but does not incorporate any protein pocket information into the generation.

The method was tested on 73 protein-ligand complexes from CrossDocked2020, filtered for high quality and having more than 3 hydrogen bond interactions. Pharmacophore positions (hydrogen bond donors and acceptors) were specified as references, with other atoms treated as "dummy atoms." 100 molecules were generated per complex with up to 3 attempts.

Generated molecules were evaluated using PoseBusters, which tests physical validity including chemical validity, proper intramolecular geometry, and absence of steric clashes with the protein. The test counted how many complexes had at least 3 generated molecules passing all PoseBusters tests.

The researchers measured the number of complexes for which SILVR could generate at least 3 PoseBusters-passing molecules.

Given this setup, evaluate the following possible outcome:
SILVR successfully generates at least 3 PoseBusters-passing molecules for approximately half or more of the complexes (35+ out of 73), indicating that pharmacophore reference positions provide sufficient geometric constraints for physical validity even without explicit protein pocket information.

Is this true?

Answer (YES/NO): YES